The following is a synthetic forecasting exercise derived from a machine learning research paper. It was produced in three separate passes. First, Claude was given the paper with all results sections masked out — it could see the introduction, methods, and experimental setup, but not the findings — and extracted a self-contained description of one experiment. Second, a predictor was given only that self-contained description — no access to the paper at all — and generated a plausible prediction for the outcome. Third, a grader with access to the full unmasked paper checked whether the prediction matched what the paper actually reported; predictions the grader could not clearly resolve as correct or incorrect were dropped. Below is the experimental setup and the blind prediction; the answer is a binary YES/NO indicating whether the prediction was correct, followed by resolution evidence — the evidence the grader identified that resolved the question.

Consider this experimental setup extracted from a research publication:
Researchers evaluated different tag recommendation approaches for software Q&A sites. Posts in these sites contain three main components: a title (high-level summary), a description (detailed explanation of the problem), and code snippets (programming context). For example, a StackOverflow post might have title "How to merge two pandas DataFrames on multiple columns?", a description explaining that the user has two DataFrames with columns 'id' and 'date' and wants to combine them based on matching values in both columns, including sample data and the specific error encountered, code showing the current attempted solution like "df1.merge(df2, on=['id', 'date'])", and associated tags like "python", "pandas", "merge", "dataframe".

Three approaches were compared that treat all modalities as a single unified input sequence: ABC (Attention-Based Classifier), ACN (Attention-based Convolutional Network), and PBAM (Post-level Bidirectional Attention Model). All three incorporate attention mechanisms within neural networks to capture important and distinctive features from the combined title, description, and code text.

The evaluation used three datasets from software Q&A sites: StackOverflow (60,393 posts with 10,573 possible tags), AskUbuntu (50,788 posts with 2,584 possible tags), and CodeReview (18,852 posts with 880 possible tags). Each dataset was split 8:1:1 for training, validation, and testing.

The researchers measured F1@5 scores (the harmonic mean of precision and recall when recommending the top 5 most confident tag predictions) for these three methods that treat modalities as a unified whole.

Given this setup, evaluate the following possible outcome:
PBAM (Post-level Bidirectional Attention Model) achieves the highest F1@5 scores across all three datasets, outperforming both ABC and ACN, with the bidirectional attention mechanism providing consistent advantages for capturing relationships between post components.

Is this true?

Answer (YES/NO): NO